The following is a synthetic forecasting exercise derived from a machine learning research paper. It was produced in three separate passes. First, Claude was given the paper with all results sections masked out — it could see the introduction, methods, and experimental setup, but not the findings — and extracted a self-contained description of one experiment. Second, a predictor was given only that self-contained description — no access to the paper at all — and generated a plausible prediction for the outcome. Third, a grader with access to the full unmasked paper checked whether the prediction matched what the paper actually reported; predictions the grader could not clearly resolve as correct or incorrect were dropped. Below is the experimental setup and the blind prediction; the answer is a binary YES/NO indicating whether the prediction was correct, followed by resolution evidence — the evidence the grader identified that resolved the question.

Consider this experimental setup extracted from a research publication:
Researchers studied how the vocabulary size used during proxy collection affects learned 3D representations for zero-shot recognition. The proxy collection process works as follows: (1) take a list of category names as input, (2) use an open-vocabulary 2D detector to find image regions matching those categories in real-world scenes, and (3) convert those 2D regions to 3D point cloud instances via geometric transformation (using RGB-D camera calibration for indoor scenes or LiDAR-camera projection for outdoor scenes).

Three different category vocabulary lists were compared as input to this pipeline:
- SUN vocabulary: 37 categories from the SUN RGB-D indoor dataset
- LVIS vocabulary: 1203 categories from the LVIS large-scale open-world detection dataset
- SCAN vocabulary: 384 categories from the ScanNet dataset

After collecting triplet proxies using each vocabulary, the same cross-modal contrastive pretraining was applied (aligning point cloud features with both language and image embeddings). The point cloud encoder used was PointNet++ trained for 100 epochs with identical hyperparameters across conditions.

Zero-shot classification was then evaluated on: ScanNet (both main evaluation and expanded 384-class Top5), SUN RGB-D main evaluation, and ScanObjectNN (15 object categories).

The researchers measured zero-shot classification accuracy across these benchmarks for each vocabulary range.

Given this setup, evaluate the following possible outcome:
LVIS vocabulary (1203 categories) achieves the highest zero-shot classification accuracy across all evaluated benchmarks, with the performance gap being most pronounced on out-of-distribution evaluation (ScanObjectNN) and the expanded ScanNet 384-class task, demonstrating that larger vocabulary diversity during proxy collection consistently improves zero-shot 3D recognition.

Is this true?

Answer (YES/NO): NO